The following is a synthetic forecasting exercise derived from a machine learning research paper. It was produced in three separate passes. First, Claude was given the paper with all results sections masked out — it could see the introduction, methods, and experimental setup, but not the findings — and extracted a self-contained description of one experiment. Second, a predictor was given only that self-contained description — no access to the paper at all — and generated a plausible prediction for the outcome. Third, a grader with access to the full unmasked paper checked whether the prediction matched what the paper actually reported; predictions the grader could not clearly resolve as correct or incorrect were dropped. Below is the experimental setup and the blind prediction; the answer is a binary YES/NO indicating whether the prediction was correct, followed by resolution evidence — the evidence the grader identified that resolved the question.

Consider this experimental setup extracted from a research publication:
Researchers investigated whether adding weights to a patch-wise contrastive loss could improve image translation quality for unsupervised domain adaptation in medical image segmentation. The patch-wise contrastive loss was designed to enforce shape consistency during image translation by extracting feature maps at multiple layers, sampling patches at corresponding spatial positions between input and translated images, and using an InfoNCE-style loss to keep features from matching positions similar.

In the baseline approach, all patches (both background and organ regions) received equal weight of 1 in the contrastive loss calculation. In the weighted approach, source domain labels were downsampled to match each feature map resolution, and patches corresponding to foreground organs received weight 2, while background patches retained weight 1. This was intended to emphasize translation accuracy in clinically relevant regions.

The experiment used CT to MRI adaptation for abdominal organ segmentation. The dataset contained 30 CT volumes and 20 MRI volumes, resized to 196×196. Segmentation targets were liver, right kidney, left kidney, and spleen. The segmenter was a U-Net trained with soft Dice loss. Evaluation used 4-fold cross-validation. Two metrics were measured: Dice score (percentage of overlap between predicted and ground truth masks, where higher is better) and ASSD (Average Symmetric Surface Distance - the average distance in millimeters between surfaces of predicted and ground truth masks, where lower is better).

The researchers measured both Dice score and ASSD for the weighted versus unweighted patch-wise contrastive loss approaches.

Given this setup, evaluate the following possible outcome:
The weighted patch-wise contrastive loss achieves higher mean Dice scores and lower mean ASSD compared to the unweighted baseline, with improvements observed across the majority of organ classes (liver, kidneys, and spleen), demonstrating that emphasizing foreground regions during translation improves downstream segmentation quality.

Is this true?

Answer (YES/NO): NO